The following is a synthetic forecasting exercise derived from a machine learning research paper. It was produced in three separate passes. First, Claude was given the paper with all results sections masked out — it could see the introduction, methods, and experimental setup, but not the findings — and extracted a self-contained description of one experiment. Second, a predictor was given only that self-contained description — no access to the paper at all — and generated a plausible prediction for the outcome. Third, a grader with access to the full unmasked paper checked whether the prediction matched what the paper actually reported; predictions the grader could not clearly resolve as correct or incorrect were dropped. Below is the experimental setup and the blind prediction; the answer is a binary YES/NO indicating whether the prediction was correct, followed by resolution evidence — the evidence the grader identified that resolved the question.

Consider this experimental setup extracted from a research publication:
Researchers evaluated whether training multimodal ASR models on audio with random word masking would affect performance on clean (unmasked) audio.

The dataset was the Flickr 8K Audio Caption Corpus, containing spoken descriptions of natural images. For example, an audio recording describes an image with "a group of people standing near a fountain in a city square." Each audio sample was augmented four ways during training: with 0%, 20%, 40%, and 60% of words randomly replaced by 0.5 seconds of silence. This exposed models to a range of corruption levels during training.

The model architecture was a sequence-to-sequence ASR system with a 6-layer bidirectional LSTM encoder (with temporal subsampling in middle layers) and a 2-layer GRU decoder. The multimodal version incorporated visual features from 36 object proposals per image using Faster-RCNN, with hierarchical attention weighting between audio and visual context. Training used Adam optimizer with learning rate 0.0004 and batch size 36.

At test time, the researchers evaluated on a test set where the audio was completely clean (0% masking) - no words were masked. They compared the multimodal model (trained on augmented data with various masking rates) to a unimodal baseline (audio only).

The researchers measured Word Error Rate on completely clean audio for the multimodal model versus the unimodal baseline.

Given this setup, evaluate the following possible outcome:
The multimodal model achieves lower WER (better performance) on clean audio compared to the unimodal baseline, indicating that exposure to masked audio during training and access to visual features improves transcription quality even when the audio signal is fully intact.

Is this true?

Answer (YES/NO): NO